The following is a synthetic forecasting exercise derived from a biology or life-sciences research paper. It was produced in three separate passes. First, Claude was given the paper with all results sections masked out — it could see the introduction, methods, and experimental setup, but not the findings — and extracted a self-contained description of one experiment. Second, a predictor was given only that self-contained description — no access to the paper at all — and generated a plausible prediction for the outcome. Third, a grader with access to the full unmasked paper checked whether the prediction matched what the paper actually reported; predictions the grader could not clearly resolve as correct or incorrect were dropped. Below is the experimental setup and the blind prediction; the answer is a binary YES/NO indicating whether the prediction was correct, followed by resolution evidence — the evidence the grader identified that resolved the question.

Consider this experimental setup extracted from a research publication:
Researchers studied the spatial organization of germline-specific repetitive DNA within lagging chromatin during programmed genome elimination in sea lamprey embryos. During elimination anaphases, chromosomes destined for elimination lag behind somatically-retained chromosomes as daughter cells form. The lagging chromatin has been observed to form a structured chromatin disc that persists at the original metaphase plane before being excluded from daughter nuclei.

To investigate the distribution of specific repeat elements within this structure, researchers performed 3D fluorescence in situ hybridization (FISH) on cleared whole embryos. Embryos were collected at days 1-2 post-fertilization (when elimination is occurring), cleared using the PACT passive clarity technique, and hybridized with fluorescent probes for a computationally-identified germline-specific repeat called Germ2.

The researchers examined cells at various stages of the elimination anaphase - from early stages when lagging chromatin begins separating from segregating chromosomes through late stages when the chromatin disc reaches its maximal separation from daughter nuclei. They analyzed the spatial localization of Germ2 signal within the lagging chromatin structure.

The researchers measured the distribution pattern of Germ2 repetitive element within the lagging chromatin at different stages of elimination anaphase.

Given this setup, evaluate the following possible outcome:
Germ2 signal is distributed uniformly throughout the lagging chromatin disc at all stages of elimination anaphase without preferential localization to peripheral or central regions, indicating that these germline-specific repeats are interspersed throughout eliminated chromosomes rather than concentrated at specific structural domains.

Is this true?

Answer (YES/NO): NO